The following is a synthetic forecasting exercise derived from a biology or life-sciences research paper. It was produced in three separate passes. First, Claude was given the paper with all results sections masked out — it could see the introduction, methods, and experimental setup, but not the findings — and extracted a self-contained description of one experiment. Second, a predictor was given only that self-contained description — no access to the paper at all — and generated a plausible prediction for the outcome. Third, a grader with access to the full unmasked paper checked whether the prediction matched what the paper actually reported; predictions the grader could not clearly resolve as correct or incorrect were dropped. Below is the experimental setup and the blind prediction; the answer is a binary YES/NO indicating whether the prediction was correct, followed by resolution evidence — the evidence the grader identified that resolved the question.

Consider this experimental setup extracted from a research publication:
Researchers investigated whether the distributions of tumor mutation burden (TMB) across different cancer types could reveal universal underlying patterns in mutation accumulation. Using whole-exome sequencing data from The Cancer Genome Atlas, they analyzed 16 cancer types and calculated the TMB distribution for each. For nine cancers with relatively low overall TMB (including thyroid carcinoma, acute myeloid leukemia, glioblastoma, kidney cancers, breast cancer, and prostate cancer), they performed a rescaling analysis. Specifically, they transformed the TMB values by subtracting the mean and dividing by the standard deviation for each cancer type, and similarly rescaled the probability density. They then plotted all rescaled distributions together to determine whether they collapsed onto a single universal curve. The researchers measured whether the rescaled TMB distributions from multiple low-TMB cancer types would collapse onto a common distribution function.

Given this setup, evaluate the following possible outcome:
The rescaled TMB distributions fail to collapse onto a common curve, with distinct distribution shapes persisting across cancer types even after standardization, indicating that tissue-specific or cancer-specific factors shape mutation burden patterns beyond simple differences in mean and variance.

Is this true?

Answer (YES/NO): NO